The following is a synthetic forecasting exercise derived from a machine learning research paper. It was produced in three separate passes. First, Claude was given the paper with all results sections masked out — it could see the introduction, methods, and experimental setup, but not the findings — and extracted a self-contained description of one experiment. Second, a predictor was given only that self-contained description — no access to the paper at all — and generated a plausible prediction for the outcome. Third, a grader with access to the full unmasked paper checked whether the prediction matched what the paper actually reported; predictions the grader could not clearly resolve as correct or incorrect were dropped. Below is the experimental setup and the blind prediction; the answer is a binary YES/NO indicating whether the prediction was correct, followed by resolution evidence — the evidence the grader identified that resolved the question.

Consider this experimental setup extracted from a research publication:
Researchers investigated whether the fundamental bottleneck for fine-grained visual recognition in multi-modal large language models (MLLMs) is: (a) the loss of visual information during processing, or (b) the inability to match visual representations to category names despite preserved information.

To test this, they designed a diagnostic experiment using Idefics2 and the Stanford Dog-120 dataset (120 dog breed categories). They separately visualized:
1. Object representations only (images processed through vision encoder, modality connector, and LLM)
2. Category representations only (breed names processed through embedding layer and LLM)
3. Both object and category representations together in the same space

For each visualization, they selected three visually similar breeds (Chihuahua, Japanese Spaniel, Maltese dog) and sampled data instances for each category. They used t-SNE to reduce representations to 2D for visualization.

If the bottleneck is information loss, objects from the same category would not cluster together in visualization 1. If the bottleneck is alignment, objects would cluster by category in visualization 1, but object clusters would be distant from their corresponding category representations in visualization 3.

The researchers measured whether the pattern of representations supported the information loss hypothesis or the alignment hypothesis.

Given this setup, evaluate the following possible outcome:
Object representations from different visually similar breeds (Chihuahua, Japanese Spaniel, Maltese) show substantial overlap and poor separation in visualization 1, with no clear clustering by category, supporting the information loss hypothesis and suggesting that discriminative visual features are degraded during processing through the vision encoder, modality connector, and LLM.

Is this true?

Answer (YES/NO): NO